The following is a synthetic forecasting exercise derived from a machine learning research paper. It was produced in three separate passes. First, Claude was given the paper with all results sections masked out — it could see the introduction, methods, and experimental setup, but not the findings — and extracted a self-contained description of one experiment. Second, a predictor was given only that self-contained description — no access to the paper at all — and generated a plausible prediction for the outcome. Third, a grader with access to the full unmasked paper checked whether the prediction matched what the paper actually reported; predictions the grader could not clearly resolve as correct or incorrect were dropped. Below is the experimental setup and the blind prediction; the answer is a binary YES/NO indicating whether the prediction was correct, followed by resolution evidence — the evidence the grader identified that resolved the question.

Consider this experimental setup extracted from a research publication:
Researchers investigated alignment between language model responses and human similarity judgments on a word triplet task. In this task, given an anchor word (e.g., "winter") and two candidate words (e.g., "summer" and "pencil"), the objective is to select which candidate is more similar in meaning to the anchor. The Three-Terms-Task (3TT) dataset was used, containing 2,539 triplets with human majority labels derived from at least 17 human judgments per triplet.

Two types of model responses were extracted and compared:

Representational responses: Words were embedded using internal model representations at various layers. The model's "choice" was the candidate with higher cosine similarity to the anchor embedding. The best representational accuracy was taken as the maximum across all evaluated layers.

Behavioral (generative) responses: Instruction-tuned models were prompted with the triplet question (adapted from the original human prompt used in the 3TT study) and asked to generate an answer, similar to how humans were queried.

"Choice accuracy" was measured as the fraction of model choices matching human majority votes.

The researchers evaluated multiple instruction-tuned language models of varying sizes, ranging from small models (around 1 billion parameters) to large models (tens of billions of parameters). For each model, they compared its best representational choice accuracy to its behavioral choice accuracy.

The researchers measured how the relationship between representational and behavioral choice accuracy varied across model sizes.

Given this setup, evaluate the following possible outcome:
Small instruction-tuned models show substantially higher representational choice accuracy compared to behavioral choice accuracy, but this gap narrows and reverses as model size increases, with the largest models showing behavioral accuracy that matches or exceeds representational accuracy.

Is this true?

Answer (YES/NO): YES